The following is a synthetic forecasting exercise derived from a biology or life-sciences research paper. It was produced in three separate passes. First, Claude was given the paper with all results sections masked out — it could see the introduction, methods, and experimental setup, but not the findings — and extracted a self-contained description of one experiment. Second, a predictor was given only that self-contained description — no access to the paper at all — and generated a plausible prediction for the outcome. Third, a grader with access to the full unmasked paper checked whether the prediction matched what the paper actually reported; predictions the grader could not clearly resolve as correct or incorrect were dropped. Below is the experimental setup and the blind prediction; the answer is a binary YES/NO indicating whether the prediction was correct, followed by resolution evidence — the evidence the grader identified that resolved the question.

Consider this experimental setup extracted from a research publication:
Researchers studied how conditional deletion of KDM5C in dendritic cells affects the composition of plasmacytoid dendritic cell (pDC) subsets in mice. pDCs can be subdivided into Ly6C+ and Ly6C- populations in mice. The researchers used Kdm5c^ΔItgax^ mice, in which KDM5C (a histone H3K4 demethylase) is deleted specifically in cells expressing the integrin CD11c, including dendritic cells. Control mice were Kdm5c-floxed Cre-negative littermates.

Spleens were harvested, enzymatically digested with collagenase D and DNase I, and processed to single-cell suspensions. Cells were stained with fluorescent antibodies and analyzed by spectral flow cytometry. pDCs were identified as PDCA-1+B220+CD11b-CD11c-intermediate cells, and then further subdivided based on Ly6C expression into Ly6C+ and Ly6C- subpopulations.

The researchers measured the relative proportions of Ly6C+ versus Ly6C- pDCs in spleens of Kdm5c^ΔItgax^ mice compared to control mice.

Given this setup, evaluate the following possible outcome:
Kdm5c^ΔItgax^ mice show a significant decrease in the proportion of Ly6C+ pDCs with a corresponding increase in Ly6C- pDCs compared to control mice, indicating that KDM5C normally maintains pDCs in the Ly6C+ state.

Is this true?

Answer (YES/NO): YES